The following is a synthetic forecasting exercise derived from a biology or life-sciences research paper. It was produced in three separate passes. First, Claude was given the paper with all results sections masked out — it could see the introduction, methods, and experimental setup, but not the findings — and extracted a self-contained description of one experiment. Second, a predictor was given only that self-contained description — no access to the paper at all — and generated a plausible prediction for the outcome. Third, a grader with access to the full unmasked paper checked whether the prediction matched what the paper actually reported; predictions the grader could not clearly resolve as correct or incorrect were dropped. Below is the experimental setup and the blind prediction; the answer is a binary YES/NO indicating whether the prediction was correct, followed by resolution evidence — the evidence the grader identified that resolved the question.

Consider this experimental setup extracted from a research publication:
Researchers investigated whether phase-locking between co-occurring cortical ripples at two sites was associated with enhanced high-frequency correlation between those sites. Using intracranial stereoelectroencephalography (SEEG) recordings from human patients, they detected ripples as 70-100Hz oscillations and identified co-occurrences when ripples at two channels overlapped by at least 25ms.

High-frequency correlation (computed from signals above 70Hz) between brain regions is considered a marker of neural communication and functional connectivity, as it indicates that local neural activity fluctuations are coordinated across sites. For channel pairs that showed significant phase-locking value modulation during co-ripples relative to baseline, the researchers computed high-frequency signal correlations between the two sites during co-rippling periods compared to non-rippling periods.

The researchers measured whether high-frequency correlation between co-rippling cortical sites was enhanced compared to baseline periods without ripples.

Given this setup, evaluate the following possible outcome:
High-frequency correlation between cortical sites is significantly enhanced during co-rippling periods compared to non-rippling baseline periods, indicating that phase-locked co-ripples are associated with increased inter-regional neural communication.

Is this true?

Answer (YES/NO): YES